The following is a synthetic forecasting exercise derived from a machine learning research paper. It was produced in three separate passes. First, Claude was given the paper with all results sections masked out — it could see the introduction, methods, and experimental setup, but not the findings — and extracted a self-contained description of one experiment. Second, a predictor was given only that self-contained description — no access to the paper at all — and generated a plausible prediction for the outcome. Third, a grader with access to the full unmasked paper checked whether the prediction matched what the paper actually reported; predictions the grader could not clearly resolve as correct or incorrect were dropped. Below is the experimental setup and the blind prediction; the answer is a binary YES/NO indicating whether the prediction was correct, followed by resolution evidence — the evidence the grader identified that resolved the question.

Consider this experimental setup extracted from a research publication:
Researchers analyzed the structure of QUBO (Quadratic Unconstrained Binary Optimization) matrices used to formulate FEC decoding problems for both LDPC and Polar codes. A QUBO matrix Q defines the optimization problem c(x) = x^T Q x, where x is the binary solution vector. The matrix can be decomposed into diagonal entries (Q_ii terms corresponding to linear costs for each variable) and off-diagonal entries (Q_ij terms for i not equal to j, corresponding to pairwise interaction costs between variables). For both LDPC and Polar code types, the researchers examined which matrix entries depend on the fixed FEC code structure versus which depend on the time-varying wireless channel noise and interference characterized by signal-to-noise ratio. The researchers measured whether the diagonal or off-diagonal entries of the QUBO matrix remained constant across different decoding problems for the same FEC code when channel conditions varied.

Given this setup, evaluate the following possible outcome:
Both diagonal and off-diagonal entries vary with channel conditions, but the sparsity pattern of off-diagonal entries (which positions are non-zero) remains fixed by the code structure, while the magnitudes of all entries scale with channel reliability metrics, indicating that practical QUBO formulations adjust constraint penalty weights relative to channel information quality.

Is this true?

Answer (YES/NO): NO